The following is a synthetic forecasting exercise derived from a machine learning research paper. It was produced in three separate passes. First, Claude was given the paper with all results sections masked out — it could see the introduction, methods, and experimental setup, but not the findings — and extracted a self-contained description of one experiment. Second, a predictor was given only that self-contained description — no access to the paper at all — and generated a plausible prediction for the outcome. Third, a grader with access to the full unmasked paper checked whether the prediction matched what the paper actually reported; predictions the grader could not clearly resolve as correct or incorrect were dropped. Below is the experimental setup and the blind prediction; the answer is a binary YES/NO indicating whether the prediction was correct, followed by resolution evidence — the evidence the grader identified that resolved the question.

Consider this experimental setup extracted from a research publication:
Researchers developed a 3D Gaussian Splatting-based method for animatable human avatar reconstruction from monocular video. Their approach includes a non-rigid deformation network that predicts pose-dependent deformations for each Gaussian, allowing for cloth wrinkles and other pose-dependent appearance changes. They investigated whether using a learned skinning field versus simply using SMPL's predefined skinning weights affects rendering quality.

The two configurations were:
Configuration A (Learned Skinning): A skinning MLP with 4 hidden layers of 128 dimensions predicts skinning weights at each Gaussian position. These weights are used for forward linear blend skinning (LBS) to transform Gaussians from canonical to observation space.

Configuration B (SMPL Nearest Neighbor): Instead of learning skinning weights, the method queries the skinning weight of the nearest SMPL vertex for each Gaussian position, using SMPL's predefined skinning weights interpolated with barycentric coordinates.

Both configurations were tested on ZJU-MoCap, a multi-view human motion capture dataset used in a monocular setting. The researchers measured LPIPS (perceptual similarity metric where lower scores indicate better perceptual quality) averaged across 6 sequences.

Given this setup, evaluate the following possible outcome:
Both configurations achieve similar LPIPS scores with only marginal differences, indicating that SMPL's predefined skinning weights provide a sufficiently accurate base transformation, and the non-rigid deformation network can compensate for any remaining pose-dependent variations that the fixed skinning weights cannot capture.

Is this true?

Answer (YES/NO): YES